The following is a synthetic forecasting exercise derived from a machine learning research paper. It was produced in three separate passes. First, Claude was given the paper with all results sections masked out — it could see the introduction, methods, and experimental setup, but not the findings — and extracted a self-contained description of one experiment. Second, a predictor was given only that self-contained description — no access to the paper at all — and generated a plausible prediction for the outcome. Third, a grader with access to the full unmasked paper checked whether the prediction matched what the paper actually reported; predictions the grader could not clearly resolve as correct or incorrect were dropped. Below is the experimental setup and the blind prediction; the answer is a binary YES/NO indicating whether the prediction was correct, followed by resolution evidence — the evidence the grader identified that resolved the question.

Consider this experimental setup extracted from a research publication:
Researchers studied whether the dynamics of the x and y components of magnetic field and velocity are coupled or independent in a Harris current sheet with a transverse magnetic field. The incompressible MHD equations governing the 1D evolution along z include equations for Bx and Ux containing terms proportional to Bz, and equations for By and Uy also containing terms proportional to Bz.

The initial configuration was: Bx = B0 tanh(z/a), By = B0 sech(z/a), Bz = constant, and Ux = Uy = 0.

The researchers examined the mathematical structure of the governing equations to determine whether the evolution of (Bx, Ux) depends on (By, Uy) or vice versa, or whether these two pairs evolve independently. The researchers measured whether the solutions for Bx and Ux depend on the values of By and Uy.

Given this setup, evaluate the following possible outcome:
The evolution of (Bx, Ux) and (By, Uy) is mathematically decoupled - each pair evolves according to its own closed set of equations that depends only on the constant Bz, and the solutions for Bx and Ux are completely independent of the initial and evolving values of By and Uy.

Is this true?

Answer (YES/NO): YES